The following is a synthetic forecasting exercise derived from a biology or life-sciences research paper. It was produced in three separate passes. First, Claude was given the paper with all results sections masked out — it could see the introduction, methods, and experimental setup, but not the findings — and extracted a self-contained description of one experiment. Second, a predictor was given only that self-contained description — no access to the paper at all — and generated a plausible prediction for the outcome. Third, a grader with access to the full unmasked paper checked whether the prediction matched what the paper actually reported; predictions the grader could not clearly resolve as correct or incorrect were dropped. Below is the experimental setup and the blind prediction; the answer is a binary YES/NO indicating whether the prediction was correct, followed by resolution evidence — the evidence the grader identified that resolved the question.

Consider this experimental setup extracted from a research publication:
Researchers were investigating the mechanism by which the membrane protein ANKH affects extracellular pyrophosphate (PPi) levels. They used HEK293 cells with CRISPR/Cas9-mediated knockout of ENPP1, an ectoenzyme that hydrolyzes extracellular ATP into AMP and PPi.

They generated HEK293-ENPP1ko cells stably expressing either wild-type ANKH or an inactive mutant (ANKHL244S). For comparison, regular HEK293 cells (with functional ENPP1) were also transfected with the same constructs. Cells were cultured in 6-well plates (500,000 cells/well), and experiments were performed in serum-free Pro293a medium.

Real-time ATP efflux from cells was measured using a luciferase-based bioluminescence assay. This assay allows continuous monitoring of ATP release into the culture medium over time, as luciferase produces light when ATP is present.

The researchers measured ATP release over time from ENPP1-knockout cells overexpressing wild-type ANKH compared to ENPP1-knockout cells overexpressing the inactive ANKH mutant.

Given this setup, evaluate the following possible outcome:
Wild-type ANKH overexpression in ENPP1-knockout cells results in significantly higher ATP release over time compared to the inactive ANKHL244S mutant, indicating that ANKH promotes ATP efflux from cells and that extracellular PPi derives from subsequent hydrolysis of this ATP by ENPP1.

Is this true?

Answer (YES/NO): YES